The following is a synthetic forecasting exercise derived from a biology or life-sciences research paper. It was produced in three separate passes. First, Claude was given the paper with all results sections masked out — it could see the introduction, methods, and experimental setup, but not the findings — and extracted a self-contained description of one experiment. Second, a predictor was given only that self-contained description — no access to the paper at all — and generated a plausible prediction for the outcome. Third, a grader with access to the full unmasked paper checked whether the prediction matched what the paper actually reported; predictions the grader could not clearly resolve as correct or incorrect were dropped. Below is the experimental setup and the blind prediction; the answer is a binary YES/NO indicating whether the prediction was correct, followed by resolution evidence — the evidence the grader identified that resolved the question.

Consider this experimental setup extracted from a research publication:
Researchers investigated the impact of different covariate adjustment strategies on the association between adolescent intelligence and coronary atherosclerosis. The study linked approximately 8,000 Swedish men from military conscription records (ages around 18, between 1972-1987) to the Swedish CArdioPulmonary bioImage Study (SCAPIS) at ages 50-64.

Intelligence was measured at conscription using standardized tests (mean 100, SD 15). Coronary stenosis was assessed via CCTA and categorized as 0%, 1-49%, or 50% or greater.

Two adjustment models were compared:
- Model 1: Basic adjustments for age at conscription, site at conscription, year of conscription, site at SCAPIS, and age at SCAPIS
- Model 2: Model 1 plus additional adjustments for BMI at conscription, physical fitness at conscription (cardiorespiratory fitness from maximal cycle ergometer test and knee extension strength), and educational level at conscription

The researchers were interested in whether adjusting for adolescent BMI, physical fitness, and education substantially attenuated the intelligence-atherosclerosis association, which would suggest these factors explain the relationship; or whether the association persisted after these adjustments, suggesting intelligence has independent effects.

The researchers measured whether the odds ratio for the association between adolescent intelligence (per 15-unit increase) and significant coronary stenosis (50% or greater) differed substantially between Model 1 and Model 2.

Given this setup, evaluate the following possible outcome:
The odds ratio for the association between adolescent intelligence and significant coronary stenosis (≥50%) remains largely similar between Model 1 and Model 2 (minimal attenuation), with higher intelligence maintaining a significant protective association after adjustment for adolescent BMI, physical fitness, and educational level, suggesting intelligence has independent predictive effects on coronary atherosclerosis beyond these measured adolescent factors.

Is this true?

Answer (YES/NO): YES